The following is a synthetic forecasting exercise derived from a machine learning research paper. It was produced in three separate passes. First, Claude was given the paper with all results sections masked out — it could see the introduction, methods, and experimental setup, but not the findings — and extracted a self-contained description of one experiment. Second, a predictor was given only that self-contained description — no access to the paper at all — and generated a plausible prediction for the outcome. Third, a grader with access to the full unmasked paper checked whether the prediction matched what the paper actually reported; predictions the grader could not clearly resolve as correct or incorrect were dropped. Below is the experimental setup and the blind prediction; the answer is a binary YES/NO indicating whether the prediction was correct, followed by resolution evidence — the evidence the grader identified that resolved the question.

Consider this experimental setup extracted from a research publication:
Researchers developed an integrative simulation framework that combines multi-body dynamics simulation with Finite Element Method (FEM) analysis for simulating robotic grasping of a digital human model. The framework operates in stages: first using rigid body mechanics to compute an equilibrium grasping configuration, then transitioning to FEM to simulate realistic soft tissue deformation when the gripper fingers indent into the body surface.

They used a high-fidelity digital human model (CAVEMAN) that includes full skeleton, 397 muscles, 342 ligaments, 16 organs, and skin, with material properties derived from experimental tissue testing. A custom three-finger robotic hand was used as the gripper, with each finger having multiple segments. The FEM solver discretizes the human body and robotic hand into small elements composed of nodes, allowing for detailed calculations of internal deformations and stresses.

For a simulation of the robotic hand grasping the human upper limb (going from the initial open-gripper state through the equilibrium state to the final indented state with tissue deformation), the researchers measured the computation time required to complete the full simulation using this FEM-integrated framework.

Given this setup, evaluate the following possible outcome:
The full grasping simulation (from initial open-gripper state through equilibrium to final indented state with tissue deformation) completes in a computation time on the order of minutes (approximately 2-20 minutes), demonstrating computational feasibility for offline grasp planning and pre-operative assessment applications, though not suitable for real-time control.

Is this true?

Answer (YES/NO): NO